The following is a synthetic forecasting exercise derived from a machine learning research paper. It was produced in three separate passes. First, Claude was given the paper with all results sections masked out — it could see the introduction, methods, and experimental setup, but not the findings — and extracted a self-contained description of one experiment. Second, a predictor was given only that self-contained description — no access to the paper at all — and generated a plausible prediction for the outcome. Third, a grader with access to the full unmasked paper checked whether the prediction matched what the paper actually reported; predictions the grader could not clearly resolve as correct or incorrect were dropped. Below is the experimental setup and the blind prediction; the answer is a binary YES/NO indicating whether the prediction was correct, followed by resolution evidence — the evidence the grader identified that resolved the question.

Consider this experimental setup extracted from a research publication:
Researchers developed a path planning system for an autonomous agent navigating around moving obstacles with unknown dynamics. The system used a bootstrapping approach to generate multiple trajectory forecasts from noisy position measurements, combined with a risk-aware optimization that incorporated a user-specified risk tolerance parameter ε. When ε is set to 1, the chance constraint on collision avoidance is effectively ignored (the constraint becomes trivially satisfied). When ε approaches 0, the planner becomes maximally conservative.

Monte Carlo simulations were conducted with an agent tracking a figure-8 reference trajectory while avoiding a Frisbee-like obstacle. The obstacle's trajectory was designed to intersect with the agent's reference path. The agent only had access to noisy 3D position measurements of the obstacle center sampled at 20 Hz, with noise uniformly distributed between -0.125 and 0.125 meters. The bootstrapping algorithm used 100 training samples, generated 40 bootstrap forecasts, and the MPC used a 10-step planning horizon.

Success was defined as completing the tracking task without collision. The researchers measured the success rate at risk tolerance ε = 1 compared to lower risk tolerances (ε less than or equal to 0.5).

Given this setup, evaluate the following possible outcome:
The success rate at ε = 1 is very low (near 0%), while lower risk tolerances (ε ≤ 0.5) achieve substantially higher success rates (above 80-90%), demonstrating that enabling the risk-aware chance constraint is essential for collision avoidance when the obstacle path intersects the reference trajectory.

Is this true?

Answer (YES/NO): NO